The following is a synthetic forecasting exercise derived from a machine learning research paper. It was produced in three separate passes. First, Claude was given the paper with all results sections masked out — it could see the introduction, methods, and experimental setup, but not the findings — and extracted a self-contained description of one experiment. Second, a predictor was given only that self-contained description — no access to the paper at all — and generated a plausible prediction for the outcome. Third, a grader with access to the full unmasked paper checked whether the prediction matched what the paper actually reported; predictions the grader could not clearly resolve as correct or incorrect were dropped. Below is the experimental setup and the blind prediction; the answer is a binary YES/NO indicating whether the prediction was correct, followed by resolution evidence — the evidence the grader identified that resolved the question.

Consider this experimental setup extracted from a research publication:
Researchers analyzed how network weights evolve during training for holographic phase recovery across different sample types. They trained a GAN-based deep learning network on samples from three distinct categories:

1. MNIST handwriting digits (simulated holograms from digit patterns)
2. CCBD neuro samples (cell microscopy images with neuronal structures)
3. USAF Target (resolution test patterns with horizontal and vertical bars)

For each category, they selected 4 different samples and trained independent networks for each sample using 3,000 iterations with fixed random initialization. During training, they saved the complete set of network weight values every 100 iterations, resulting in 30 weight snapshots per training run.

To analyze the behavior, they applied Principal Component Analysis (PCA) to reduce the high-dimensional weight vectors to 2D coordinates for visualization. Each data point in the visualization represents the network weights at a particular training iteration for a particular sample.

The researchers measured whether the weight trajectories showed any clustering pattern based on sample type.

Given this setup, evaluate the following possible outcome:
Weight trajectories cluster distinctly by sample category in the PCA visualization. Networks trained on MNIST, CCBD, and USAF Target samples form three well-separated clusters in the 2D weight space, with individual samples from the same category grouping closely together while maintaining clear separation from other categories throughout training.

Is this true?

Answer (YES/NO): YES